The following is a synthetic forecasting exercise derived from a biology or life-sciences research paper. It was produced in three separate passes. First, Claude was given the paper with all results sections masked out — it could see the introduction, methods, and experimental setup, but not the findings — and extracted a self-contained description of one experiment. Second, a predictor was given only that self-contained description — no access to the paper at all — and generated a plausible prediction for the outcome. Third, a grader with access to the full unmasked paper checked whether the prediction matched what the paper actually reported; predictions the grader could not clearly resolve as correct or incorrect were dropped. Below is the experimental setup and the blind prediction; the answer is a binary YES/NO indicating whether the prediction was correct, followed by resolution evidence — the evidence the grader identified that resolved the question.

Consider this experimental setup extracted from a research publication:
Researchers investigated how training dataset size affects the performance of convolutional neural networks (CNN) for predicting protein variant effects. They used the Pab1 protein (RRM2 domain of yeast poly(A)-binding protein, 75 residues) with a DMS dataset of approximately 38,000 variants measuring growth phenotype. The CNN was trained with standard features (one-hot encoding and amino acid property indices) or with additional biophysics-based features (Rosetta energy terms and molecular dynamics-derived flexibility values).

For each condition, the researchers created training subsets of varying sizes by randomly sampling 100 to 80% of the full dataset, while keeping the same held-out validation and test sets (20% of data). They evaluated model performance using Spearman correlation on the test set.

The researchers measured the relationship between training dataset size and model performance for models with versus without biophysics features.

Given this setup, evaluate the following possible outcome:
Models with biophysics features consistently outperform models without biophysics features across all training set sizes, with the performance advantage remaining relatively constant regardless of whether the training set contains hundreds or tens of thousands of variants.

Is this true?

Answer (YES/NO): NO